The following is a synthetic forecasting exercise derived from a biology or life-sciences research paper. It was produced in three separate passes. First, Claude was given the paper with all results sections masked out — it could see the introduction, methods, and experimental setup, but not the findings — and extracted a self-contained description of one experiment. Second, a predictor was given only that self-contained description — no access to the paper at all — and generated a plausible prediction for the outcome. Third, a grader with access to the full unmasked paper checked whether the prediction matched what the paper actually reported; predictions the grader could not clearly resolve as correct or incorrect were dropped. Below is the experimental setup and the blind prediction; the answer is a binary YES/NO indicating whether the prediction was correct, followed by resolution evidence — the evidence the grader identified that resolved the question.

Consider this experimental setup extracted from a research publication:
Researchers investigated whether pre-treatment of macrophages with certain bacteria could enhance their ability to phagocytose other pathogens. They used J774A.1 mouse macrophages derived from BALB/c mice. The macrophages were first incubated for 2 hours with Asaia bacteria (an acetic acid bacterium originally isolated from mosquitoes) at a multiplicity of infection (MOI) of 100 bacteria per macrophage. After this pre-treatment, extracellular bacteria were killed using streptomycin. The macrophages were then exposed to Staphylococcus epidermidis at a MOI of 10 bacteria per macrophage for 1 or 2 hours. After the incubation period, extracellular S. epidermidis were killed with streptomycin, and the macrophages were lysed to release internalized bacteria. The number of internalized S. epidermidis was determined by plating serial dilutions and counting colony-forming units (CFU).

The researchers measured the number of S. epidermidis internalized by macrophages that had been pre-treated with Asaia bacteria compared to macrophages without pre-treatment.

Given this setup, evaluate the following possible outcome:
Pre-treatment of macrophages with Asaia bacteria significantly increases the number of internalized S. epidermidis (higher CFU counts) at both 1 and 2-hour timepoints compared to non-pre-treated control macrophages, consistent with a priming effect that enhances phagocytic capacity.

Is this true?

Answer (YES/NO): NO